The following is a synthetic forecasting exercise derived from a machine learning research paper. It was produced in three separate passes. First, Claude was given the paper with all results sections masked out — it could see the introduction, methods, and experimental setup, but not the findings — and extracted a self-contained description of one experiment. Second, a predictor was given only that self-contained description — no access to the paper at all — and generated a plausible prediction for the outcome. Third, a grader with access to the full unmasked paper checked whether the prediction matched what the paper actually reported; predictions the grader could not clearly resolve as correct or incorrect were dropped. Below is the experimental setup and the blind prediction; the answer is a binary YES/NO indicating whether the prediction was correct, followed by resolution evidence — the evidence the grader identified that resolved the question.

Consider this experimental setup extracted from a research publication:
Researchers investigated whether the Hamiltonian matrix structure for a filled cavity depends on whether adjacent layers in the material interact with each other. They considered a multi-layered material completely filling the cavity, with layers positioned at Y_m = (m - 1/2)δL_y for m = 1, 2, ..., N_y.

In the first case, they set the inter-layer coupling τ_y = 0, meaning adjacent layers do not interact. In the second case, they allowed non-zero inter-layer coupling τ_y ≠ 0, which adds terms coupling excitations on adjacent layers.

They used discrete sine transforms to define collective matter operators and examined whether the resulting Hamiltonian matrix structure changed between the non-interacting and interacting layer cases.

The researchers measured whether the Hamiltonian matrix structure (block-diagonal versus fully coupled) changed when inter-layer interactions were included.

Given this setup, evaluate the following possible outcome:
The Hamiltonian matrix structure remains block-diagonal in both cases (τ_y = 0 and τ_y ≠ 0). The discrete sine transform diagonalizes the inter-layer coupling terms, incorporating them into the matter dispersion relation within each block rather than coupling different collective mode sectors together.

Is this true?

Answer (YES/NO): YES